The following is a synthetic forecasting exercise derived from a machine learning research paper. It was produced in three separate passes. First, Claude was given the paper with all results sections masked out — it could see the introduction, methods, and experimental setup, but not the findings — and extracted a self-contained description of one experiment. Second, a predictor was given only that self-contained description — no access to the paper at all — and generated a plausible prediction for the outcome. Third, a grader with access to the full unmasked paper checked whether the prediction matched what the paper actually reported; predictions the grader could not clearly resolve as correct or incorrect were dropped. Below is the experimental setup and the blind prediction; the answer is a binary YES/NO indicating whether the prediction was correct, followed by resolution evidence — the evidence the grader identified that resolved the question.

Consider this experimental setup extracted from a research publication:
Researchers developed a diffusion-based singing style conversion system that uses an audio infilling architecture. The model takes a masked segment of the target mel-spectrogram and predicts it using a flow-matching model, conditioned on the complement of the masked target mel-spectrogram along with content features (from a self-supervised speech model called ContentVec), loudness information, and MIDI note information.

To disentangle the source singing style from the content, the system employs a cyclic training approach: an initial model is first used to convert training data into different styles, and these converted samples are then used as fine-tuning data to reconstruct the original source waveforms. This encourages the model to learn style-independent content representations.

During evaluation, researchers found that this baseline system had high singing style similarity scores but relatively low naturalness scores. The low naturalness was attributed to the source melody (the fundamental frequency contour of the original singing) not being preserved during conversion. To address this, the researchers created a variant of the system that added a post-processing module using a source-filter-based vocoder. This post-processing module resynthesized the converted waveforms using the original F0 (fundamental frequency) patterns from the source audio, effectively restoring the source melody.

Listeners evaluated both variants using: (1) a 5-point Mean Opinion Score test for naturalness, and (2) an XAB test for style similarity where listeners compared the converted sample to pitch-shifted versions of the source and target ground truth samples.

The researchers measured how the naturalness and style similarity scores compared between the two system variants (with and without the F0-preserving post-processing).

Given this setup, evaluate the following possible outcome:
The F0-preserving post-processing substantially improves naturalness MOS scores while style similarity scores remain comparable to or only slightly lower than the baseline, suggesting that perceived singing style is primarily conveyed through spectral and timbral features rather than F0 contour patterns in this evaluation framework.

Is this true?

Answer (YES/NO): NO